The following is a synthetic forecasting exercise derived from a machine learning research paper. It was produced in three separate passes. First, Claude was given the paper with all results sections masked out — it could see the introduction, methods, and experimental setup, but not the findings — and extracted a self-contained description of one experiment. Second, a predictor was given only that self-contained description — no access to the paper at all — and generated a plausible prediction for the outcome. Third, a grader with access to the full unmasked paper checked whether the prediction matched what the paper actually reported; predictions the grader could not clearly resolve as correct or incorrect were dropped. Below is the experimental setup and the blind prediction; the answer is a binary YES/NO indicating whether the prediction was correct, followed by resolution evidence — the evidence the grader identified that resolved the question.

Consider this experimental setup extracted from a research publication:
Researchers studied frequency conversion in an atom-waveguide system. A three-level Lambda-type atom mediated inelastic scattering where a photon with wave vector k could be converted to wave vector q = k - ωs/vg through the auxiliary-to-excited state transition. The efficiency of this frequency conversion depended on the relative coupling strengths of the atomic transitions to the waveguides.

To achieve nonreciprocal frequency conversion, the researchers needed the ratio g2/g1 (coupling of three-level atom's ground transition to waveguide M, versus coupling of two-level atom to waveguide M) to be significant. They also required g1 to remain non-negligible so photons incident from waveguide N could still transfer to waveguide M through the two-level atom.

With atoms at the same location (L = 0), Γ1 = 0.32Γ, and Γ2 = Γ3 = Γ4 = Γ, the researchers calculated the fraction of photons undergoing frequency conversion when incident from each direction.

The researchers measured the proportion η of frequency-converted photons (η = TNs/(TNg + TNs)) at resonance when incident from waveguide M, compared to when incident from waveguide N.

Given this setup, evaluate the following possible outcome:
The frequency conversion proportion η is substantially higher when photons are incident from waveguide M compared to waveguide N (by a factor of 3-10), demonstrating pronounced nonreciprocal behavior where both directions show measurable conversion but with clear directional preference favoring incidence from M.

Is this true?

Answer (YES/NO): NO